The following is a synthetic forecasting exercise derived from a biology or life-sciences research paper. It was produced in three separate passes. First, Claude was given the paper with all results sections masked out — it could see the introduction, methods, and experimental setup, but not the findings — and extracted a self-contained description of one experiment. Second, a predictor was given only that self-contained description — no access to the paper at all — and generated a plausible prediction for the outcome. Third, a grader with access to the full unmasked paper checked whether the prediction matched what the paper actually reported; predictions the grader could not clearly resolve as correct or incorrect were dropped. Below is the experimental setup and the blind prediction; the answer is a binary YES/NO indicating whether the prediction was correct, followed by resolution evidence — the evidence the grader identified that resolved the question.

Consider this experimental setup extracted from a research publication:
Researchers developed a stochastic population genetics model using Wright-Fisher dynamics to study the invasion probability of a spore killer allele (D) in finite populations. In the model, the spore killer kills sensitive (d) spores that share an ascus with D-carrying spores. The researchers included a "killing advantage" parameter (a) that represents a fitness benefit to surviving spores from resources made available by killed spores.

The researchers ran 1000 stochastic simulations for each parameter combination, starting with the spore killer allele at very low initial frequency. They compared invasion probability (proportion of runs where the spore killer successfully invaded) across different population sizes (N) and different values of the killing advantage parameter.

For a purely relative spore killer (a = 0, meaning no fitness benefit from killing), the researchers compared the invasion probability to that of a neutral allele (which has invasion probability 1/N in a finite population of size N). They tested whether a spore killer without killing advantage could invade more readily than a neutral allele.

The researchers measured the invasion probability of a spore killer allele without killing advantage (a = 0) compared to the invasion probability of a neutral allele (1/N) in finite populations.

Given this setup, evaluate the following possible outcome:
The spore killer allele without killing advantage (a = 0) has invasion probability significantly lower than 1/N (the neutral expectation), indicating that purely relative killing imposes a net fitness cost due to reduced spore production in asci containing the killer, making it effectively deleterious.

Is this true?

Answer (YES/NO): NO